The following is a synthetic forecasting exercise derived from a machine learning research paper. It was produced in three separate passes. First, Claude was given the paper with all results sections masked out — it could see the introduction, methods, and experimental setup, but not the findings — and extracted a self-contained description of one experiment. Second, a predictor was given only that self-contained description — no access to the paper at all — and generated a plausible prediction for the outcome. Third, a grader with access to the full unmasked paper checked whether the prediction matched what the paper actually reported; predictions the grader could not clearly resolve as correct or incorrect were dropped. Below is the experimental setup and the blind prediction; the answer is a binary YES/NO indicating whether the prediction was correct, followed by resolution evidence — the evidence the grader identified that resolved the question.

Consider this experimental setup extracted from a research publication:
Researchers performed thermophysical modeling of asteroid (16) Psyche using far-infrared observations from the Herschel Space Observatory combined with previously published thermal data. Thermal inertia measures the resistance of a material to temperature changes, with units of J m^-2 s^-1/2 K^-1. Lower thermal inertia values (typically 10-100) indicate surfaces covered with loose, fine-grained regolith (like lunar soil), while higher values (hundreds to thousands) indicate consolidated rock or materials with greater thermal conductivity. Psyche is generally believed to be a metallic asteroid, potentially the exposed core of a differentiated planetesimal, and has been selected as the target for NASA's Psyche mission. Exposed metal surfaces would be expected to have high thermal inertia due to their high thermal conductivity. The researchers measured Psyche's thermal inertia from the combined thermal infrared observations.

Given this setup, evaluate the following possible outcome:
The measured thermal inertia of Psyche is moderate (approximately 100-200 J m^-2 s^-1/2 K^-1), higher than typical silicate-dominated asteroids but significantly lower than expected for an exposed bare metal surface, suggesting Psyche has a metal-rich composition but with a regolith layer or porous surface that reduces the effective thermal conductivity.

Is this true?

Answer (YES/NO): NO